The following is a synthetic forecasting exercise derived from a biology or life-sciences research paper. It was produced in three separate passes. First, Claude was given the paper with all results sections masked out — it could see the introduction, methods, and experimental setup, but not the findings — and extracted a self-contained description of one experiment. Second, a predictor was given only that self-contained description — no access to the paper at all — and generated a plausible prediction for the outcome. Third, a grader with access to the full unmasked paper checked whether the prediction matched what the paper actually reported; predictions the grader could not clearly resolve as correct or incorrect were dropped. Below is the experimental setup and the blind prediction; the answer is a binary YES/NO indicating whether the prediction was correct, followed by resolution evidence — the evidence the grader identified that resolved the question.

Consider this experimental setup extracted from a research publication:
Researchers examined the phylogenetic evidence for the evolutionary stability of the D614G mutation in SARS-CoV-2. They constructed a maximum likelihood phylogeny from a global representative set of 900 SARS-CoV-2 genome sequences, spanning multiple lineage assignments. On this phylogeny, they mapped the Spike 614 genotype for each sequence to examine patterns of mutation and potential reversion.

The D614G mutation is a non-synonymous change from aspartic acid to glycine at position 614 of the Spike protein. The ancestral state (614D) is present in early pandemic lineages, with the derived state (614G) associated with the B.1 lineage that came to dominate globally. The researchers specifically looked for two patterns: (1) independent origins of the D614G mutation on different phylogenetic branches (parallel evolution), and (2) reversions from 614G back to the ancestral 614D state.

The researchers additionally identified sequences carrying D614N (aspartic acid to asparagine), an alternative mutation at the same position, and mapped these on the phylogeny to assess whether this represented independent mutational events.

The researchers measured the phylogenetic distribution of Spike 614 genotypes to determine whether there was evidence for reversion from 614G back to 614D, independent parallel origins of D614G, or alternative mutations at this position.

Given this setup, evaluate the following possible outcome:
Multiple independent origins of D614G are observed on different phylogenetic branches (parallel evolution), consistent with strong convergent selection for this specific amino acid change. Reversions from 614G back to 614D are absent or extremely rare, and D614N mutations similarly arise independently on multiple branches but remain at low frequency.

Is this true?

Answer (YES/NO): NO